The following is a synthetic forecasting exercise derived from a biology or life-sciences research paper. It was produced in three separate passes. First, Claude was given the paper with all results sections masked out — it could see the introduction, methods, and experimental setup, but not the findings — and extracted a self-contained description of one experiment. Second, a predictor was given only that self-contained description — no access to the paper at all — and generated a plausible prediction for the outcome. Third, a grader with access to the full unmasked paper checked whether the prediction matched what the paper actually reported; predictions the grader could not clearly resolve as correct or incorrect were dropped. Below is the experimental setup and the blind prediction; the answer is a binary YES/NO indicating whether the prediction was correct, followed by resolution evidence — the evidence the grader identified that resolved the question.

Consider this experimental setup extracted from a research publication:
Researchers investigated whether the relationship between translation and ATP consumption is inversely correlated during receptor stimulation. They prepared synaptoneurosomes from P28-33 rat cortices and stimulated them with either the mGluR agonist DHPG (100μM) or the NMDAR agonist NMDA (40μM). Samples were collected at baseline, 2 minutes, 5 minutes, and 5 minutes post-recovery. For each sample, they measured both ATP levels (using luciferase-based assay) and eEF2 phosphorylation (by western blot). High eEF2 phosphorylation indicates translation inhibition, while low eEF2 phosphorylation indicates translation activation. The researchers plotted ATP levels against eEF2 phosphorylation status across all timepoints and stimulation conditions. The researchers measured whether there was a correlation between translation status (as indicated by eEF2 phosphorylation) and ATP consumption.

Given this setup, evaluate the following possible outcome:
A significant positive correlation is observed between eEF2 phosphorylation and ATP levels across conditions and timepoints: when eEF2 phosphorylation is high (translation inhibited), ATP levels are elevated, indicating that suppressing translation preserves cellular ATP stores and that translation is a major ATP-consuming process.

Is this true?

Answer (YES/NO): YES